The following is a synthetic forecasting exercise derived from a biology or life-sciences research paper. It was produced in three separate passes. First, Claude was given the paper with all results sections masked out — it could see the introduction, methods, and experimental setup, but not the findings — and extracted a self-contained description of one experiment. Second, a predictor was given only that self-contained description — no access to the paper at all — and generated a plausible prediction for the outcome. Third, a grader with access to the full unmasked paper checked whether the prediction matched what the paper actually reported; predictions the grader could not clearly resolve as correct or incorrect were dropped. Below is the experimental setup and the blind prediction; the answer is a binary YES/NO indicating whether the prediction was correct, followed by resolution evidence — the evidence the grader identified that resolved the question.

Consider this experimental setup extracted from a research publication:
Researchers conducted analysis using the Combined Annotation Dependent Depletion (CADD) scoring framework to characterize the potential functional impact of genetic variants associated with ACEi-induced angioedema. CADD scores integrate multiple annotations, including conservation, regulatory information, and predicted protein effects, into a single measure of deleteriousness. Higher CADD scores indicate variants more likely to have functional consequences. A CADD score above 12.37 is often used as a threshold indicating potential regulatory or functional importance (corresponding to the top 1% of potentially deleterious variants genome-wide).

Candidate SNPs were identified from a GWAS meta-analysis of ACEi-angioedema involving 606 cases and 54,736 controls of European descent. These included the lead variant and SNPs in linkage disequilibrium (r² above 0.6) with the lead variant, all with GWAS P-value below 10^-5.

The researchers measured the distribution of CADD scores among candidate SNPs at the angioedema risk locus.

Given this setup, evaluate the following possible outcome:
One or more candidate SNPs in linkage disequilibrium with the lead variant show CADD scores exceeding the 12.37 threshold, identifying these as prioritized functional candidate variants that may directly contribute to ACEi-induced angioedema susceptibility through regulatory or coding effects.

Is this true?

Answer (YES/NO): YES